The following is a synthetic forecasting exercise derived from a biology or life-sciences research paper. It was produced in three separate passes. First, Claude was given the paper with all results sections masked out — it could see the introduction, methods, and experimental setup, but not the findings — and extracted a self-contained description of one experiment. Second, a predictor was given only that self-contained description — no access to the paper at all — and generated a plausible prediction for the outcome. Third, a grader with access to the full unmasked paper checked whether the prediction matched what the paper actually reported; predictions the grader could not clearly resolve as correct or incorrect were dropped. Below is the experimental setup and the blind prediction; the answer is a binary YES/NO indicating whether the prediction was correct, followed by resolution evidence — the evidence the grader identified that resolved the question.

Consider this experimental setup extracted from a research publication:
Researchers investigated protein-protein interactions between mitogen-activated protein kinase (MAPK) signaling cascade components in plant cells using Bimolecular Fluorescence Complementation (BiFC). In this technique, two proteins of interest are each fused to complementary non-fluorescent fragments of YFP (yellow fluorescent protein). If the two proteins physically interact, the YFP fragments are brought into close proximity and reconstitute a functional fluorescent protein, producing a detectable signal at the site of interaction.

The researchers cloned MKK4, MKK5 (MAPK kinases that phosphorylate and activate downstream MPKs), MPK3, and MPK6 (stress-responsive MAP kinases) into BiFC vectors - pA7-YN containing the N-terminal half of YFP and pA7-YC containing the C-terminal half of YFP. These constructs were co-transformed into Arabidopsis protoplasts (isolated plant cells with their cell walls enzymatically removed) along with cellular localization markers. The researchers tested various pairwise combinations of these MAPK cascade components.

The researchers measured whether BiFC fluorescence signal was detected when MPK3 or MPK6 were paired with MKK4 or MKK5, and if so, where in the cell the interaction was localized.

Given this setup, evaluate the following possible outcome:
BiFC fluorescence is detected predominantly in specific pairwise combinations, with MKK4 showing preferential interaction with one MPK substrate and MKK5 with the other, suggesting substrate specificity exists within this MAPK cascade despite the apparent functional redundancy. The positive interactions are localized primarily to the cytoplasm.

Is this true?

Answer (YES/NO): NO